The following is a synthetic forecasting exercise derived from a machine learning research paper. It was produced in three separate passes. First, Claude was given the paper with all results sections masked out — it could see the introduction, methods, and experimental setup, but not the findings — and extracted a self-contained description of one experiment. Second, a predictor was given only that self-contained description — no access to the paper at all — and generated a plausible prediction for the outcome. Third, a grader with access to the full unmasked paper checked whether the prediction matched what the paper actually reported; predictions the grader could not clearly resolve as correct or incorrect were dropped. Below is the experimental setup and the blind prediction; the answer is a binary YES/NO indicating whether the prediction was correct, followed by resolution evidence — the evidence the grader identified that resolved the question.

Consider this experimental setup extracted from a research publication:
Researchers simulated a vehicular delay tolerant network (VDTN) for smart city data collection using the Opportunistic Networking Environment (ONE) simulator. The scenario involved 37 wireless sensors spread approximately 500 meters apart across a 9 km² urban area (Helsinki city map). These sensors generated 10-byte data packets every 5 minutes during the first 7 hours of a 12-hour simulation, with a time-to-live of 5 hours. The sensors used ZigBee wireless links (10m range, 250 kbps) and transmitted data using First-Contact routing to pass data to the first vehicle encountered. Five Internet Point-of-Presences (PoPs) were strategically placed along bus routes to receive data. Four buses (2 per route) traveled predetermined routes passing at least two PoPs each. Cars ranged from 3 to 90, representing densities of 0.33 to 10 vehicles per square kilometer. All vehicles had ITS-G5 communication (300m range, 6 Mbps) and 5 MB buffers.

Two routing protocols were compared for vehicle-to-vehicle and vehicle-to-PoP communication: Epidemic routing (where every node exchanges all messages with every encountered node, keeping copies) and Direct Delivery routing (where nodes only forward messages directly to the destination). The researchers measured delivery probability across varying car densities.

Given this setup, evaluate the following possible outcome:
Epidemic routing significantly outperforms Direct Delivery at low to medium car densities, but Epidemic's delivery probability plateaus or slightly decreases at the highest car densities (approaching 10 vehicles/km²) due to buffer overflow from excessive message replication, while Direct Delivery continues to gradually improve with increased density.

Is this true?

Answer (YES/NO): NO